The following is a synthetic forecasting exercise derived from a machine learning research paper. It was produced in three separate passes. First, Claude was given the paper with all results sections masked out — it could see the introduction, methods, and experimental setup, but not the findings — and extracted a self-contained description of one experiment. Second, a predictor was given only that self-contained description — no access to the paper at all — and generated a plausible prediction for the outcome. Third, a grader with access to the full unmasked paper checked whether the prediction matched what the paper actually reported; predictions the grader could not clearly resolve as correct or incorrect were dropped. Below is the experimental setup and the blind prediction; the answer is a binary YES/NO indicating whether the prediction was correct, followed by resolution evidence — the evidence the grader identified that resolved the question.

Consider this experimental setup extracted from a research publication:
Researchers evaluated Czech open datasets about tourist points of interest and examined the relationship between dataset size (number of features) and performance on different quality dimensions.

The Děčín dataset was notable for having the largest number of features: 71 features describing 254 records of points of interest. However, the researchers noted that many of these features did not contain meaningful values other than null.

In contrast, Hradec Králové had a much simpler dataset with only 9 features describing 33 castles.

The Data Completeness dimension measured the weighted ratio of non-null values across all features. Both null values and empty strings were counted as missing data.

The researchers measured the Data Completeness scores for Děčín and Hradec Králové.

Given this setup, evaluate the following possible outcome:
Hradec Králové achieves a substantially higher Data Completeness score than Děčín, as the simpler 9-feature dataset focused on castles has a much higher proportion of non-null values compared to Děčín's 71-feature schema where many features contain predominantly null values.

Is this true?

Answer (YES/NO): YES